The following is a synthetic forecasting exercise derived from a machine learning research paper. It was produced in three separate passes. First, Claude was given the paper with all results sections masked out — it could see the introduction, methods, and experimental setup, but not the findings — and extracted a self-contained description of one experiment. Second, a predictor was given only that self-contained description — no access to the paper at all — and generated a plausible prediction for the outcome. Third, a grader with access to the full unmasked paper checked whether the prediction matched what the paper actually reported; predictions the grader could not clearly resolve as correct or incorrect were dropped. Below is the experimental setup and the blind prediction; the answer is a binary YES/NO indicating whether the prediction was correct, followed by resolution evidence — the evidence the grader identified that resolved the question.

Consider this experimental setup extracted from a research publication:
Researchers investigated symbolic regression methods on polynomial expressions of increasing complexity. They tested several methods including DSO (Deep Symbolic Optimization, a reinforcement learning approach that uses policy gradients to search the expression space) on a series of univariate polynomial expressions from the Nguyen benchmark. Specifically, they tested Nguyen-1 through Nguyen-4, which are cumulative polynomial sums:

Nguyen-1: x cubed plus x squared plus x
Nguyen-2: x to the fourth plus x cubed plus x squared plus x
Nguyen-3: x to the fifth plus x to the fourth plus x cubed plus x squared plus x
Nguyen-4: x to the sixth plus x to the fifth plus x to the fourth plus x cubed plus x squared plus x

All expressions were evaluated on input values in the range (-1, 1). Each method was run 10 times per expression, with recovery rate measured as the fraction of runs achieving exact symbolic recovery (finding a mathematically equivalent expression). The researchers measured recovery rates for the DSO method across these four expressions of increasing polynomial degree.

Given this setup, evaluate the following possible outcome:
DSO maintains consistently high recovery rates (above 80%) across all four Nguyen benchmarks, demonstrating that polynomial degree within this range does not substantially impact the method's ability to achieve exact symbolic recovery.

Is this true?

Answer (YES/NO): NO